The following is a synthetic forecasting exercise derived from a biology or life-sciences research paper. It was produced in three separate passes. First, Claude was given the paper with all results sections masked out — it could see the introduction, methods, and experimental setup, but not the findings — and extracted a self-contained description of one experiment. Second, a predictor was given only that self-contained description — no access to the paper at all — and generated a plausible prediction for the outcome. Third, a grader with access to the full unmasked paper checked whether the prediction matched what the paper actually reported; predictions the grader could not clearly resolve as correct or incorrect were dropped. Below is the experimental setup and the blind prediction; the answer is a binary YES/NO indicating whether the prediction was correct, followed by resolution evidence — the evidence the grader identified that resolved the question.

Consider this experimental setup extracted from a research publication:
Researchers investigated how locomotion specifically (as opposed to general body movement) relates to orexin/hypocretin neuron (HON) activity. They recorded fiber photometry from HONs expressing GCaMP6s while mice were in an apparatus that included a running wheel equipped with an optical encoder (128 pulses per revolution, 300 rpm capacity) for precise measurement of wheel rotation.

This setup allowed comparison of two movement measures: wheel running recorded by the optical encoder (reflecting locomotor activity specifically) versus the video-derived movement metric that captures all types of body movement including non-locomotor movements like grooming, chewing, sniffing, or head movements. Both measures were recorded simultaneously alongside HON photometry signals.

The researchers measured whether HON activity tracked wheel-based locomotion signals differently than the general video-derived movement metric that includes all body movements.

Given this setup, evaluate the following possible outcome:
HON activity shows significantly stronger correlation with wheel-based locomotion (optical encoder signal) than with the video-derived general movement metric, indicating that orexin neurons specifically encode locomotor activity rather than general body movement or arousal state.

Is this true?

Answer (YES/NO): NO